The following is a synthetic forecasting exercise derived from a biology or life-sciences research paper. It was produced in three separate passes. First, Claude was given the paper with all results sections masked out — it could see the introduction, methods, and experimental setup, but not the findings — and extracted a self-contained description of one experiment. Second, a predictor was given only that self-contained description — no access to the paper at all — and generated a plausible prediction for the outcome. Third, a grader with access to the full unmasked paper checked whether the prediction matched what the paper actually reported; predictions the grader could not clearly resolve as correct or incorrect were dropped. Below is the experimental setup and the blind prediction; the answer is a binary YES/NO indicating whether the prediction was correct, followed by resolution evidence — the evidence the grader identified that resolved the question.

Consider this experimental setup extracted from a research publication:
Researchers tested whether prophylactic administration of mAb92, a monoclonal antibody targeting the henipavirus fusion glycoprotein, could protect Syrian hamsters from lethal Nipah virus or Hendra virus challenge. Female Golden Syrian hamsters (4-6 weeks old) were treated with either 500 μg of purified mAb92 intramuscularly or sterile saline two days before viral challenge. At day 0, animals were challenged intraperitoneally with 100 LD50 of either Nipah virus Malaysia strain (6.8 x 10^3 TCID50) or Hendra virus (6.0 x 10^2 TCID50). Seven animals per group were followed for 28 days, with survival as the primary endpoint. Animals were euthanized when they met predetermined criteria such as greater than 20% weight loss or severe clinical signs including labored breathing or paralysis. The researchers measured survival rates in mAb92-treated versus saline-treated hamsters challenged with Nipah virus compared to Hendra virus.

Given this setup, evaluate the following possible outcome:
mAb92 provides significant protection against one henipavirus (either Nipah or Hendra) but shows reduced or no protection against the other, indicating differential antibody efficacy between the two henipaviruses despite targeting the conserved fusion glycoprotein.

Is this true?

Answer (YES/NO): YES